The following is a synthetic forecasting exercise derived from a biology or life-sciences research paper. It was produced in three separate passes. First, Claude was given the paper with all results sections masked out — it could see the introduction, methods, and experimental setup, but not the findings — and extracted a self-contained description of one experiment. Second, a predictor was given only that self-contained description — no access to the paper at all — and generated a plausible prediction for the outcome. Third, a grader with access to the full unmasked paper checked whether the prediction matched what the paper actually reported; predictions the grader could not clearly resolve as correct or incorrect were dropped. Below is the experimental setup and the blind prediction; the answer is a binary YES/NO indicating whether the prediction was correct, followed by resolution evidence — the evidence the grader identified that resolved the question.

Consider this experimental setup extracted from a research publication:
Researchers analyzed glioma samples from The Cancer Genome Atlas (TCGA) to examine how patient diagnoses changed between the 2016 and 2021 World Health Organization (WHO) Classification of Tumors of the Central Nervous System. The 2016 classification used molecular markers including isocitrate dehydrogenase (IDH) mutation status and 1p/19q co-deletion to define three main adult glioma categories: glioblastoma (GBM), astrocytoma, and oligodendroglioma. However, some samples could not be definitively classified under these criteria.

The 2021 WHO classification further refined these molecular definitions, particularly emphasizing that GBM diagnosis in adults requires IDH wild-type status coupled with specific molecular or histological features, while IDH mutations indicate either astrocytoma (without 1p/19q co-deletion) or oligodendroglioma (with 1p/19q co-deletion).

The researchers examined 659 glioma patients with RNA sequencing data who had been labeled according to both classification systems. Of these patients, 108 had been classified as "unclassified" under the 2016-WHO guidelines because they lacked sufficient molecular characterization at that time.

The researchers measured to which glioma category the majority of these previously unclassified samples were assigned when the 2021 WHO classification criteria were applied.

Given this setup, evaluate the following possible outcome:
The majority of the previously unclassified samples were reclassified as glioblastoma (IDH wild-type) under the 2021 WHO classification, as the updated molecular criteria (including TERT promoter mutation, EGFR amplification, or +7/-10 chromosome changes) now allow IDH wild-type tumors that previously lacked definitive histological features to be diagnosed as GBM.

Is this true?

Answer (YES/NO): YES